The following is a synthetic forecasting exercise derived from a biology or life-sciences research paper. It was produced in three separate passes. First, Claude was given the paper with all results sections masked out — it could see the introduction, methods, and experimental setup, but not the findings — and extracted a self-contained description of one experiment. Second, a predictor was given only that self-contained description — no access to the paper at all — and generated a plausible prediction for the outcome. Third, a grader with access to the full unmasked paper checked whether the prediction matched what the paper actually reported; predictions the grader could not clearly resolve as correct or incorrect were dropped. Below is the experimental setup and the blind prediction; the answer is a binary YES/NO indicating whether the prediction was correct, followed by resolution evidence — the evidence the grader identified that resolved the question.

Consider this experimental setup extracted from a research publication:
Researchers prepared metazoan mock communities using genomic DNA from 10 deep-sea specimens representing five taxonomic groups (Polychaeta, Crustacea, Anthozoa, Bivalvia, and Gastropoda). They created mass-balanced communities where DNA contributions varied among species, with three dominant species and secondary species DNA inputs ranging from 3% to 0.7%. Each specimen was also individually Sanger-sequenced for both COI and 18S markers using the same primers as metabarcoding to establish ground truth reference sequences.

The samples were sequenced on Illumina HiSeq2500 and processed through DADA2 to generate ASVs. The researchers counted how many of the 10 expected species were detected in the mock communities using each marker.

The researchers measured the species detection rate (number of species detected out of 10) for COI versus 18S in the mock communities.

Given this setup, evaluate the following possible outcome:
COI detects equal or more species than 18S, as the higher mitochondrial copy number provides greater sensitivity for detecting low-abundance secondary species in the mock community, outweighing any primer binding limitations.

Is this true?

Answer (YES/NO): YES